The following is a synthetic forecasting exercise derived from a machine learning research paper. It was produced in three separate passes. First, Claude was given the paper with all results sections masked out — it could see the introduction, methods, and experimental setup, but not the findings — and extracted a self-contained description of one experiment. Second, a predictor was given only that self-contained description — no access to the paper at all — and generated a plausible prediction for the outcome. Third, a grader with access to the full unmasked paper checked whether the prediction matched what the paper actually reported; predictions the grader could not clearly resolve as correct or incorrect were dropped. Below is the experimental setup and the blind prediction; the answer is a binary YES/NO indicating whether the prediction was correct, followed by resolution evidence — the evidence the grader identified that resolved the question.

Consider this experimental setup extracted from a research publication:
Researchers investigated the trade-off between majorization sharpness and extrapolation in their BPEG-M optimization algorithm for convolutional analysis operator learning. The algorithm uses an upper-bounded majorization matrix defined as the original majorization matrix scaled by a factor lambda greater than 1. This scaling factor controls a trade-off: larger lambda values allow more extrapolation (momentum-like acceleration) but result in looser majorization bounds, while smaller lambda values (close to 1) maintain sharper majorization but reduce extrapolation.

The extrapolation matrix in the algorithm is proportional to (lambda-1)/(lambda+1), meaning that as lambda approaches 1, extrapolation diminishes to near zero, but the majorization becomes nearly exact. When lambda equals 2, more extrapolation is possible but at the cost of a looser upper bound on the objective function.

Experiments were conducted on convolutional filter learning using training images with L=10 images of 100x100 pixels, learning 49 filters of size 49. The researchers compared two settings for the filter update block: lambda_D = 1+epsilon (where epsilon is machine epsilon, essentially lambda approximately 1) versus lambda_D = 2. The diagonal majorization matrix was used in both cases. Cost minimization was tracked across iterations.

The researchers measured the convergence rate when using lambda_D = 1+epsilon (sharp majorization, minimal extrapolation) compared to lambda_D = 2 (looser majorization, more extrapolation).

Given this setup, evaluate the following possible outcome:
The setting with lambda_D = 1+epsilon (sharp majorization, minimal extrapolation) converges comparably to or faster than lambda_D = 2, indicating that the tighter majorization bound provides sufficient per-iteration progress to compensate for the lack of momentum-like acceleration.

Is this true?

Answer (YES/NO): YES